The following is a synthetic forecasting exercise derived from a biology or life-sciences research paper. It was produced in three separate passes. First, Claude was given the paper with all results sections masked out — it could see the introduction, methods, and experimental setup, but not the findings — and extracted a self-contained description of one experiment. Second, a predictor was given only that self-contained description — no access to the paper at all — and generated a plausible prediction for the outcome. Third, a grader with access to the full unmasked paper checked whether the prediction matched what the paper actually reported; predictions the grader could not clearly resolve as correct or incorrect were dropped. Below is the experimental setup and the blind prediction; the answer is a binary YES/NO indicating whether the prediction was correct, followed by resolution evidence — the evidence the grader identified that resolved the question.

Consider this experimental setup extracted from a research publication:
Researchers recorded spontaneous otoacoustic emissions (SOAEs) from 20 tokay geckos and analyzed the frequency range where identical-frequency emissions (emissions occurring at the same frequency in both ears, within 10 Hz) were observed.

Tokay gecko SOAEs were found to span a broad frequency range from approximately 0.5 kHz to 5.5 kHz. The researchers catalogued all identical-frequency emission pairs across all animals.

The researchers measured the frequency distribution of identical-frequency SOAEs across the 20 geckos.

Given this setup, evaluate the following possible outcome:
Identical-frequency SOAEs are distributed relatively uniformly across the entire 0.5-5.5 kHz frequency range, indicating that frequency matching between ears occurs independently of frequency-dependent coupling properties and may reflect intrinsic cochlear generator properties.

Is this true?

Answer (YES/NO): NO